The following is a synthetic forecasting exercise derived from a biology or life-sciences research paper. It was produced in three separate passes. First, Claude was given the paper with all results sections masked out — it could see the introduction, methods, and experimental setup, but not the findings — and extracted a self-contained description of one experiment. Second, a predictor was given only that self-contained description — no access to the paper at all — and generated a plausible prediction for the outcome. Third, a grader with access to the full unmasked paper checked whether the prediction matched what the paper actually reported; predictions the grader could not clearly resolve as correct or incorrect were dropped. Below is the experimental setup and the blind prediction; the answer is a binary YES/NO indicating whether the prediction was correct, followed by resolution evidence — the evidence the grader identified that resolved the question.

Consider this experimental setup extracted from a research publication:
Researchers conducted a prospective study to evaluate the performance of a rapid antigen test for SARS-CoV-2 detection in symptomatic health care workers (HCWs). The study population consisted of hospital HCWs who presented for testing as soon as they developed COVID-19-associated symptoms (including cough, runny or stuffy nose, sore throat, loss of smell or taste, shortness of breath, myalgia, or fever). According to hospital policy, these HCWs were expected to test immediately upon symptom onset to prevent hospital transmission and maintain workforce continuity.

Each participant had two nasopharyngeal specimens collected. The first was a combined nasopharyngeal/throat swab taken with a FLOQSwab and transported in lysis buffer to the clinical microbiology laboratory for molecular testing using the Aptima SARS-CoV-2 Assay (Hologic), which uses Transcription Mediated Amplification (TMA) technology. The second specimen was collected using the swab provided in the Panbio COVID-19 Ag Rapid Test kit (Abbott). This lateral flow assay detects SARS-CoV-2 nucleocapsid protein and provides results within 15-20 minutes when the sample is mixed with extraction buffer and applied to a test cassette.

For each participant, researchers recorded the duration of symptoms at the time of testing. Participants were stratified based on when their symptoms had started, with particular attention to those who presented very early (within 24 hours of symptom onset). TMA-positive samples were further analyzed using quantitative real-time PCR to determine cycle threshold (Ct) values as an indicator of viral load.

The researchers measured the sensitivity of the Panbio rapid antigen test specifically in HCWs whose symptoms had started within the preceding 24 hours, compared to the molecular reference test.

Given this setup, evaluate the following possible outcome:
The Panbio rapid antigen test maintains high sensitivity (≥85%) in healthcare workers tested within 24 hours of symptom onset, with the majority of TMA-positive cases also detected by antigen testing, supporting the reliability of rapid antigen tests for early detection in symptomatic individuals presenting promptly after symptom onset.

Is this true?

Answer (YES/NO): NO